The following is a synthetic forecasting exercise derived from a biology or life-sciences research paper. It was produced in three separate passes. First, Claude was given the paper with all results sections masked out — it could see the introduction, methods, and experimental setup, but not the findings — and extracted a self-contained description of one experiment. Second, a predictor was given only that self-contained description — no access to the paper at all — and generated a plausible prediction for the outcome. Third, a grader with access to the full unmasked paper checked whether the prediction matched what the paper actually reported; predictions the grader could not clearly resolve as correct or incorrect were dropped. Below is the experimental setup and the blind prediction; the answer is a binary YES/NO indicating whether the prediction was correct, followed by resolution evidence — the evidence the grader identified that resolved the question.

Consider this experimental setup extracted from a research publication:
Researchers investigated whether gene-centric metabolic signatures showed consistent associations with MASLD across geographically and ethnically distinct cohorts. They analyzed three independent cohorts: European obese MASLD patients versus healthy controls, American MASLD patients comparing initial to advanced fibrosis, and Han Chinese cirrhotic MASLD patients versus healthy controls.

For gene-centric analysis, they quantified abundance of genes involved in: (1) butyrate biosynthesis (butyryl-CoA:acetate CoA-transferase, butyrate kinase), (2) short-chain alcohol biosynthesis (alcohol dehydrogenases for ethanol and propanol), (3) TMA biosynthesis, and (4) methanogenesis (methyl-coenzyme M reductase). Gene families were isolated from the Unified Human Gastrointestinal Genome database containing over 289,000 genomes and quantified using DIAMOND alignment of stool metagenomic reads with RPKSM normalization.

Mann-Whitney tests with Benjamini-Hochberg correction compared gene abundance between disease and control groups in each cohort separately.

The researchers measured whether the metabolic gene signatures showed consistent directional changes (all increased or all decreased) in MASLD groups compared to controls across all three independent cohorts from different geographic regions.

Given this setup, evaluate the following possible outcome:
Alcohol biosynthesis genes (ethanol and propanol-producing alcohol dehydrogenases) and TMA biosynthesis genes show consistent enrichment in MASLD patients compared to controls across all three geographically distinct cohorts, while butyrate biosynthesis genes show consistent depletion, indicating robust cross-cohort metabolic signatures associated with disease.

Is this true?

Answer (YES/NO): NO